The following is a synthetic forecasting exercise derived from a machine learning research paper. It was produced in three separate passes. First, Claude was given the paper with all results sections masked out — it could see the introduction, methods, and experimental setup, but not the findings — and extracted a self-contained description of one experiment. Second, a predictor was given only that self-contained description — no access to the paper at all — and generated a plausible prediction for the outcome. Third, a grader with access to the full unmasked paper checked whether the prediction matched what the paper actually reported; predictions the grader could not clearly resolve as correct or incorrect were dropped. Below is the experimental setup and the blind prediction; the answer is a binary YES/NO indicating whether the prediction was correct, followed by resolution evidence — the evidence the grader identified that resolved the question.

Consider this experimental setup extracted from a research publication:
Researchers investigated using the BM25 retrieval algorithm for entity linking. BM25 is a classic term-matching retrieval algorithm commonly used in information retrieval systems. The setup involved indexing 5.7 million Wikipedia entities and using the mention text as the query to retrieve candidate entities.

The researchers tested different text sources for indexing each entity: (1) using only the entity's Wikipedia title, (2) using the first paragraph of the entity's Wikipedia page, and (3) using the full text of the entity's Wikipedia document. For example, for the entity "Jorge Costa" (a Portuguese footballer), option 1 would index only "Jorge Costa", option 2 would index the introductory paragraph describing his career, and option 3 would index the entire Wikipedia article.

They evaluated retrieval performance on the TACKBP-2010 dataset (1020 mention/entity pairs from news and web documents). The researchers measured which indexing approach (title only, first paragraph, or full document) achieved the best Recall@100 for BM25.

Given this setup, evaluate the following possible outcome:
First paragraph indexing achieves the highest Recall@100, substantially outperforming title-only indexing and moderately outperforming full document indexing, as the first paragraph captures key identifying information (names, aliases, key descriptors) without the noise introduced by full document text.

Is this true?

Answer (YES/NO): NO